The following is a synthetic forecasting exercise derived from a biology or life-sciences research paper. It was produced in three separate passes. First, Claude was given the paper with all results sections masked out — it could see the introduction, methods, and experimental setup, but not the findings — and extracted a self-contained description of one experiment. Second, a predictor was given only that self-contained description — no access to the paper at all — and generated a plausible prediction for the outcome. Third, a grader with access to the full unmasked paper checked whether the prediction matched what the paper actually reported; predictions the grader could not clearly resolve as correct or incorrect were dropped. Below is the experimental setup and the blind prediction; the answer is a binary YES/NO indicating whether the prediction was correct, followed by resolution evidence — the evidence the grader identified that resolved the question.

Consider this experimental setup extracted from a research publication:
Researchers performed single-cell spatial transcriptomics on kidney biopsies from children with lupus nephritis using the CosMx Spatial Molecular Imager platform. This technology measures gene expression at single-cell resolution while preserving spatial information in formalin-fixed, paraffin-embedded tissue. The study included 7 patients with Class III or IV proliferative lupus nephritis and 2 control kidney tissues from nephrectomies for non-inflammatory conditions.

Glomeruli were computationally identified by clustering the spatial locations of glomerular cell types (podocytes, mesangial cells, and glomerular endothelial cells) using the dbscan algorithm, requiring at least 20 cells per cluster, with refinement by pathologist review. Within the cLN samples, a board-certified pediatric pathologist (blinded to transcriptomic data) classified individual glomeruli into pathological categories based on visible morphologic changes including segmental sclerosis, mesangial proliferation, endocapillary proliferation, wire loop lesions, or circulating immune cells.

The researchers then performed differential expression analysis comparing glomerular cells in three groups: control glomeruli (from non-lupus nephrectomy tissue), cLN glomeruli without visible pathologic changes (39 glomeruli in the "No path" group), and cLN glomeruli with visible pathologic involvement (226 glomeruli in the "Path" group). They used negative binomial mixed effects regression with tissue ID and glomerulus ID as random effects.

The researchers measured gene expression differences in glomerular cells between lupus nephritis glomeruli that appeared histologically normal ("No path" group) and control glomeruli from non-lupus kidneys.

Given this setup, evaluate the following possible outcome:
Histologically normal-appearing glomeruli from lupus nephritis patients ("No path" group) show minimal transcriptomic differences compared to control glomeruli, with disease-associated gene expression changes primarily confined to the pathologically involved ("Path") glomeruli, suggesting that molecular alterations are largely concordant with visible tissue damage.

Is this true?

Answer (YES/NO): NO